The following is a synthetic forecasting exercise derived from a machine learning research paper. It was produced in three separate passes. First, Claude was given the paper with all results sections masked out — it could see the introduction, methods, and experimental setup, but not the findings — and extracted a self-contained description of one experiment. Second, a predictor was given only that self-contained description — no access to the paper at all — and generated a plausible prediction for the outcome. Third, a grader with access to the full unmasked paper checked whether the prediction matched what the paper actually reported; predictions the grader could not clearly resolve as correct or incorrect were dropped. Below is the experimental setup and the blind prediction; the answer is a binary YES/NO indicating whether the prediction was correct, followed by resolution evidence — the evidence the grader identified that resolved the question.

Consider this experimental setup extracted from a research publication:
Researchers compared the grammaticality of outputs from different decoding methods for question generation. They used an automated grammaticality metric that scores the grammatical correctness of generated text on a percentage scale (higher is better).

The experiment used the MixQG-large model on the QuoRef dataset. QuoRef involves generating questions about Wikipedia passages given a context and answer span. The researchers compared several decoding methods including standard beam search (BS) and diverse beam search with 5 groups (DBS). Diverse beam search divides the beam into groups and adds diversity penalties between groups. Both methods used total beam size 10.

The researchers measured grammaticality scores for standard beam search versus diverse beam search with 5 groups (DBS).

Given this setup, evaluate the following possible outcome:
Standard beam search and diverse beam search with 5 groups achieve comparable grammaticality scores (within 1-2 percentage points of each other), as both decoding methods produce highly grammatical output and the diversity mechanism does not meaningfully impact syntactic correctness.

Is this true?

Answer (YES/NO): NO